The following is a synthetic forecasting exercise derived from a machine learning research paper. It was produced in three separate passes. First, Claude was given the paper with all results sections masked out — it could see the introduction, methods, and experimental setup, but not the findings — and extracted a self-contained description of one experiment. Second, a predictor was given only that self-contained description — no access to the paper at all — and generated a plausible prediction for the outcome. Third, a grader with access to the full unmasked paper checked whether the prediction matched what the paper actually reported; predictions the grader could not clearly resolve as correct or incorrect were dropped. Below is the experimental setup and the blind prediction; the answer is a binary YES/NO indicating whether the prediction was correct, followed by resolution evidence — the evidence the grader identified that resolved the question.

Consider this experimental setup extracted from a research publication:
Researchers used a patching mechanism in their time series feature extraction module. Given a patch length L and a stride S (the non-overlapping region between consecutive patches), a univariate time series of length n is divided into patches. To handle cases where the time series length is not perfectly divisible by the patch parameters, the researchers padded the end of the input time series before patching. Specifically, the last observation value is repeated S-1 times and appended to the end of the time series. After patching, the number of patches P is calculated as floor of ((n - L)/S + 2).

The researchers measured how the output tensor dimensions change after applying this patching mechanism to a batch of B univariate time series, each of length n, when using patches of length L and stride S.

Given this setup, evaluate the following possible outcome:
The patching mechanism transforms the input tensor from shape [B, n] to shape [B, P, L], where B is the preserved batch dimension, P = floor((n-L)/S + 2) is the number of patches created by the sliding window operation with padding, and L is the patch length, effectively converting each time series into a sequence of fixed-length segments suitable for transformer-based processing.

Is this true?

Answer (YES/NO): NO